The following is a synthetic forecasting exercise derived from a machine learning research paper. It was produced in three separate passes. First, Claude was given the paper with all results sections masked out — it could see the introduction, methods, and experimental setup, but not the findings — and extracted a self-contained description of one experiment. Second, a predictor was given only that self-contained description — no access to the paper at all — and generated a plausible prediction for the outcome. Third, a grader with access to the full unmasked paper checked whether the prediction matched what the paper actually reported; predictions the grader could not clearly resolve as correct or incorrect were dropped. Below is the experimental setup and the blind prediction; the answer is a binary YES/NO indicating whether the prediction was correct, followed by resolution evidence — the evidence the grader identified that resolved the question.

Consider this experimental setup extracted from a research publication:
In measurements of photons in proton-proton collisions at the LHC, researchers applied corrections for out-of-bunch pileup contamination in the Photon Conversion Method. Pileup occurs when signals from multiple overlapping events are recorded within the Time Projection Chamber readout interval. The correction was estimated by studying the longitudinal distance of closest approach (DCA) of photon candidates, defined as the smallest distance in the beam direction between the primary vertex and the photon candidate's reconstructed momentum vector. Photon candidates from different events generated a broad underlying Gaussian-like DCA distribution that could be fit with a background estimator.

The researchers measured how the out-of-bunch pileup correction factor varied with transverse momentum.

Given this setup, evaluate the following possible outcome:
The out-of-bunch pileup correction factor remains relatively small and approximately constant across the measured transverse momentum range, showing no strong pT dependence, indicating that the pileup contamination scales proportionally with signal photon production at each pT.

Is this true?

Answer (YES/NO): NO